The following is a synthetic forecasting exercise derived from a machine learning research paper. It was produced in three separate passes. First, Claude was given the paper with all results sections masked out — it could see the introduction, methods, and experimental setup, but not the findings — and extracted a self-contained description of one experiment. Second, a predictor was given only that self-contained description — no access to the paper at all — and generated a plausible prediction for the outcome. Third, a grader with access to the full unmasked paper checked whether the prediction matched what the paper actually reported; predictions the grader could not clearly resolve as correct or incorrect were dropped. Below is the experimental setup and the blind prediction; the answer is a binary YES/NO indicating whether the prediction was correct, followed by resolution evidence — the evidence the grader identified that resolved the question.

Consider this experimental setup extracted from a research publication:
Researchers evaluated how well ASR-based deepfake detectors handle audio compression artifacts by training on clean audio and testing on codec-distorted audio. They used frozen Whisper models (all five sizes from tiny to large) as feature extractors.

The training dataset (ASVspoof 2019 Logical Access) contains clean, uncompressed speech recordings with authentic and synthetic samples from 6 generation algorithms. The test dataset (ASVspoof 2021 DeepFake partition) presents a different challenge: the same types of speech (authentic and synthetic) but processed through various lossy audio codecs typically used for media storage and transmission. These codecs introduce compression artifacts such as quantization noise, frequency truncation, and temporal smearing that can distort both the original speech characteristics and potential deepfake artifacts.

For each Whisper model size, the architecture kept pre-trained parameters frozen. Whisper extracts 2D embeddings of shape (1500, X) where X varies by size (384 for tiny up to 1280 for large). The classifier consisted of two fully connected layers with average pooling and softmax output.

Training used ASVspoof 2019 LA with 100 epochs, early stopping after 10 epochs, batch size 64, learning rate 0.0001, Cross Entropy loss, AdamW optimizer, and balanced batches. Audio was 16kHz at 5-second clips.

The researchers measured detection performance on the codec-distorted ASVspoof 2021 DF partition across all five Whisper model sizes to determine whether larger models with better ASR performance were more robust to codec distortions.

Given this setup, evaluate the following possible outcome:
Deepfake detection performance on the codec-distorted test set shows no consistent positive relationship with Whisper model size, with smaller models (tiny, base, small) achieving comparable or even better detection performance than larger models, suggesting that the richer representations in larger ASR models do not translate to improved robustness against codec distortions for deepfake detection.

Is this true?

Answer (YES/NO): NO